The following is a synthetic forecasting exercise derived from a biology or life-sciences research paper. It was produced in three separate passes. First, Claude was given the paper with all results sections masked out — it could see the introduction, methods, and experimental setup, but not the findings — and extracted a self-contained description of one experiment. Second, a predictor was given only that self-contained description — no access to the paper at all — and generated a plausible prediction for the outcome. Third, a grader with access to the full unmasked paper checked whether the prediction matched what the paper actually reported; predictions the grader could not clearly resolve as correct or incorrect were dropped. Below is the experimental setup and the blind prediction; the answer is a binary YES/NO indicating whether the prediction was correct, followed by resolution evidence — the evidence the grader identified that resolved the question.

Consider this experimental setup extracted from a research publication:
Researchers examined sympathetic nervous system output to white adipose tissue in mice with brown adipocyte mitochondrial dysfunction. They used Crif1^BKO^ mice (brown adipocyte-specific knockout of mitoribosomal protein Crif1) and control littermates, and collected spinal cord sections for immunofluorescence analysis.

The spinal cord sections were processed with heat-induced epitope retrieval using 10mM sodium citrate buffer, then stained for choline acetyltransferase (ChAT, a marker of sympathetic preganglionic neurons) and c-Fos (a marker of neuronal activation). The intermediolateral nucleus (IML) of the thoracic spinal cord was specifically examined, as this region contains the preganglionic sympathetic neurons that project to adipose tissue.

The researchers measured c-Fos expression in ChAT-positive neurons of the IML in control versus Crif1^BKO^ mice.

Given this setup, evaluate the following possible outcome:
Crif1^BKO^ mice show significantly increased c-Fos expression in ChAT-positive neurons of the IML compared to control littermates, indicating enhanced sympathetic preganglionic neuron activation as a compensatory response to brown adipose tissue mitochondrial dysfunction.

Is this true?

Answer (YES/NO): YES